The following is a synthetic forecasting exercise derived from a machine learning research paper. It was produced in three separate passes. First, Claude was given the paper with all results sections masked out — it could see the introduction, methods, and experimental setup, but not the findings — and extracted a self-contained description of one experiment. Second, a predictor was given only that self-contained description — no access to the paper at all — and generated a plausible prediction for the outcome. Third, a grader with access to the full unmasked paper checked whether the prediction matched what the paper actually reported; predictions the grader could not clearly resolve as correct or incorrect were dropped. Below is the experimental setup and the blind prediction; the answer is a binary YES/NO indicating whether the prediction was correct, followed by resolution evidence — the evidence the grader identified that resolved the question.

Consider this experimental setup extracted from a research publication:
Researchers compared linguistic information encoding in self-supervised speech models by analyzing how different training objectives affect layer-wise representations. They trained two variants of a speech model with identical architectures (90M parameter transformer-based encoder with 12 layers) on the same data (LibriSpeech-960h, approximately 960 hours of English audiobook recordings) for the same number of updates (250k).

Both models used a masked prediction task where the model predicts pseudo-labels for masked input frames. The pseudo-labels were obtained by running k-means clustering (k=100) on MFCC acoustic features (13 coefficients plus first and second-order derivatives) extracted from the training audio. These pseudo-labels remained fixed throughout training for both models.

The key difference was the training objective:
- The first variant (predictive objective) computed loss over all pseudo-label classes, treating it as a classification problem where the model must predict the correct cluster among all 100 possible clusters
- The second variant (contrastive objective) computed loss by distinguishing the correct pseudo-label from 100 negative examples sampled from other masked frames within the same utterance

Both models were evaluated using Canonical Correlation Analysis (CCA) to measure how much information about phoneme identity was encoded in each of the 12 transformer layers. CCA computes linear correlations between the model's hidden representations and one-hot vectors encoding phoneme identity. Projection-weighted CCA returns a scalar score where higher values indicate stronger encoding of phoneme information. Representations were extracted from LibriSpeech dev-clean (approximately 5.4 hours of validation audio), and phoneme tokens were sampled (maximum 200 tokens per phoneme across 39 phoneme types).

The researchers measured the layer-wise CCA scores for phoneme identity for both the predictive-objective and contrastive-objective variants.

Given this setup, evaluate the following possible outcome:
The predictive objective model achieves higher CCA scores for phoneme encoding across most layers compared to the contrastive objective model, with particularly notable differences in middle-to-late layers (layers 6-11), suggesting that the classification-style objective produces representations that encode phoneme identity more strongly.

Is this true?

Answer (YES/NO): NO